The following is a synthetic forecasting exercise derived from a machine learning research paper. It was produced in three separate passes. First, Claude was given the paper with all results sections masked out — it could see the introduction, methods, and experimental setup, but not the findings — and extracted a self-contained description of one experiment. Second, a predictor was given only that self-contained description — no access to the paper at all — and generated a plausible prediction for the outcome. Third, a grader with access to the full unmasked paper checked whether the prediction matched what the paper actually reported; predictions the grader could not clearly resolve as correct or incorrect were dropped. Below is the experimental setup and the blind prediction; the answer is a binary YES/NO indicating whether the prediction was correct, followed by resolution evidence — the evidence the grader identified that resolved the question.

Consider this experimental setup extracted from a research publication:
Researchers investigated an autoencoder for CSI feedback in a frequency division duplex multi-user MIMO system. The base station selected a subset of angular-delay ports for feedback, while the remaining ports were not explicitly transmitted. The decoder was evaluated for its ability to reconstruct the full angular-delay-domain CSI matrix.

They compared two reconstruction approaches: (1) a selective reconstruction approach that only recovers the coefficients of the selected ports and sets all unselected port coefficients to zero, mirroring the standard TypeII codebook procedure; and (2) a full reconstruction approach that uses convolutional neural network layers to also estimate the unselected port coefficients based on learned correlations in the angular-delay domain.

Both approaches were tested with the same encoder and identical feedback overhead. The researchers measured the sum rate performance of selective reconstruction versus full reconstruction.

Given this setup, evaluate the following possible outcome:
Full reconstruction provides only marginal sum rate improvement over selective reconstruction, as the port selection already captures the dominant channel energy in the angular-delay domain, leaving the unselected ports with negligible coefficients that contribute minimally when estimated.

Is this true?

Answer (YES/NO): NO